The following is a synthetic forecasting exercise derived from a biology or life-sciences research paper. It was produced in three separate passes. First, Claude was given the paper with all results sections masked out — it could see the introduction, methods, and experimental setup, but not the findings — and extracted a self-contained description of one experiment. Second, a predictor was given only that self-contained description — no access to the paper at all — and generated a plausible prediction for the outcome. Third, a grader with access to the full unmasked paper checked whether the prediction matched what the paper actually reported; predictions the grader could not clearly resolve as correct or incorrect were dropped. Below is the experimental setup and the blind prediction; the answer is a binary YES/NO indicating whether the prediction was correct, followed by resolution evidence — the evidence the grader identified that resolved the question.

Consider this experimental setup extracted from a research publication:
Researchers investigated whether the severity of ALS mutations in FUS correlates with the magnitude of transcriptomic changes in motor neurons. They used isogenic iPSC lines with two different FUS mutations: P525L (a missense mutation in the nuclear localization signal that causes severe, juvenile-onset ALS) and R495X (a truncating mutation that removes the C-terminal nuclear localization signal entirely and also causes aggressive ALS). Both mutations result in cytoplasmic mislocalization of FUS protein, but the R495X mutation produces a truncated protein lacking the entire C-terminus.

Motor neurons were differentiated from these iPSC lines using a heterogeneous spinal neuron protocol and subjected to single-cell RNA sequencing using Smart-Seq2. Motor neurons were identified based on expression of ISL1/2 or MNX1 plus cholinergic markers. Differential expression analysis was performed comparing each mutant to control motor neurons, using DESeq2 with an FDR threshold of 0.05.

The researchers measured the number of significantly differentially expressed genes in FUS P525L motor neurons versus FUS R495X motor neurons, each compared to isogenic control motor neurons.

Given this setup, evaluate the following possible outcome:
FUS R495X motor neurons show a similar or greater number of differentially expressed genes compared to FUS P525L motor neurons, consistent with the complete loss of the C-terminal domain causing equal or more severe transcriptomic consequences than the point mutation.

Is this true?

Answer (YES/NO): NO